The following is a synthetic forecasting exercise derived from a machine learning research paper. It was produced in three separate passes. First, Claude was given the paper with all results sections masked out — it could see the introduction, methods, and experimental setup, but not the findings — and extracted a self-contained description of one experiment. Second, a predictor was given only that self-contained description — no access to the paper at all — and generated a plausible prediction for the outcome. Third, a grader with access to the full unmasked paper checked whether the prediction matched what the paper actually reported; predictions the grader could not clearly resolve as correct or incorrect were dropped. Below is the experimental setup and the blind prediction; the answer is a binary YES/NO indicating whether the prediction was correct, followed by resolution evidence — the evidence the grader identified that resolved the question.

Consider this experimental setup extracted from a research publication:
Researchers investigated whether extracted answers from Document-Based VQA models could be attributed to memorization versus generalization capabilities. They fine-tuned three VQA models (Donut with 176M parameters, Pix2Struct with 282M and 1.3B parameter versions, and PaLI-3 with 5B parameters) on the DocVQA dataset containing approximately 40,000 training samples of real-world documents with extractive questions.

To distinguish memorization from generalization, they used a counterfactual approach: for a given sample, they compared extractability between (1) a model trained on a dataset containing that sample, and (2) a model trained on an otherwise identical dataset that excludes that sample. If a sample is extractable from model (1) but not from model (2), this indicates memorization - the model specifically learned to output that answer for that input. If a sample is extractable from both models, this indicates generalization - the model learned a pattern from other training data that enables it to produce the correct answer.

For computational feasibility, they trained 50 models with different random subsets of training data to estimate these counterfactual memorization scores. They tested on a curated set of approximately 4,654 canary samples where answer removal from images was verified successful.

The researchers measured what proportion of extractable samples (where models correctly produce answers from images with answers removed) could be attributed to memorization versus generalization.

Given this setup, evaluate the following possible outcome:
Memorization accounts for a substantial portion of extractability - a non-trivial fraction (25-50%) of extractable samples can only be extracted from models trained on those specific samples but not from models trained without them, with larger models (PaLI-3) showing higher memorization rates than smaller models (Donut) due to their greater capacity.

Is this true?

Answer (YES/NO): NO